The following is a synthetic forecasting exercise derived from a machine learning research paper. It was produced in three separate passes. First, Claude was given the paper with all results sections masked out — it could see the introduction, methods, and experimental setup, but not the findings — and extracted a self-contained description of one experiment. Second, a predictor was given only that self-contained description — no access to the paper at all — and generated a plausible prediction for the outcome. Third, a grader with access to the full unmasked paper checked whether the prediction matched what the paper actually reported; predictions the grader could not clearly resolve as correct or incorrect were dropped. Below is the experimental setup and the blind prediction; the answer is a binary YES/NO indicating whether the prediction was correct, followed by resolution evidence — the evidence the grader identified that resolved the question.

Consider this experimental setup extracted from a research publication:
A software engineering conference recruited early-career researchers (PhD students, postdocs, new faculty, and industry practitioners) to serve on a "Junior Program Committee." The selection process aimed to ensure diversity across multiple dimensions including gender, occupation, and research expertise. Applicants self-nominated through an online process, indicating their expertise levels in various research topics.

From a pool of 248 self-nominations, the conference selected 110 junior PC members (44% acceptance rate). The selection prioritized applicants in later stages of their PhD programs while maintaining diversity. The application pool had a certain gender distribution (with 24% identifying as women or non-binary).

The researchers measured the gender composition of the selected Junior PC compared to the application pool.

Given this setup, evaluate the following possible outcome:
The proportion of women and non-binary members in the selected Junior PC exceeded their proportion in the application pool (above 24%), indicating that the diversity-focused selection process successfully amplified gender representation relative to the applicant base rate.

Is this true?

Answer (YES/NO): NO